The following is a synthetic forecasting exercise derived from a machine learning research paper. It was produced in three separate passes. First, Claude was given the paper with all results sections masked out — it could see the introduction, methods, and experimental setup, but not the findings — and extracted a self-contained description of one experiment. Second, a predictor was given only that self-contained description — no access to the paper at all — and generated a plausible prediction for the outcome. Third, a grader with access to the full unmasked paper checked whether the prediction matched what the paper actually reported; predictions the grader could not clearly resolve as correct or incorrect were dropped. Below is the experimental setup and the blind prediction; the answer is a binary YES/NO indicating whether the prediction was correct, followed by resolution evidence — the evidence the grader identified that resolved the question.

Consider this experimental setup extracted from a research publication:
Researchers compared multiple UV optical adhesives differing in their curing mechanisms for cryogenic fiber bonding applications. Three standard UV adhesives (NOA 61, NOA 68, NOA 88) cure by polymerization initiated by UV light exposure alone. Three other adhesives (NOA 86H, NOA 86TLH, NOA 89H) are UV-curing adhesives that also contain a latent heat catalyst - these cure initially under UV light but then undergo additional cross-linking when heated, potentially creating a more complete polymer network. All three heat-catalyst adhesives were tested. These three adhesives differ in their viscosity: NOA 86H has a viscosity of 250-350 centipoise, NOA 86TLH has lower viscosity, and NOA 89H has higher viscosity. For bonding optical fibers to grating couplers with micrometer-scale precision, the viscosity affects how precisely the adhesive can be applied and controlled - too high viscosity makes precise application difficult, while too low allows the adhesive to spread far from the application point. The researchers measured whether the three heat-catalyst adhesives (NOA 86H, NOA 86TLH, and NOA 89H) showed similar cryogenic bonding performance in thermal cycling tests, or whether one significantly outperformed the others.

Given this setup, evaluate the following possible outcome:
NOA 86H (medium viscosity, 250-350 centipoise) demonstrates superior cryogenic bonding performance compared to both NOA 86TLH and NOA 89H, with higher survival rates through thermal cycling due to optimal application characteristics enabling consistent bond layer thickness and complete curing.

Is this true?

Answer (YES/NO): NO